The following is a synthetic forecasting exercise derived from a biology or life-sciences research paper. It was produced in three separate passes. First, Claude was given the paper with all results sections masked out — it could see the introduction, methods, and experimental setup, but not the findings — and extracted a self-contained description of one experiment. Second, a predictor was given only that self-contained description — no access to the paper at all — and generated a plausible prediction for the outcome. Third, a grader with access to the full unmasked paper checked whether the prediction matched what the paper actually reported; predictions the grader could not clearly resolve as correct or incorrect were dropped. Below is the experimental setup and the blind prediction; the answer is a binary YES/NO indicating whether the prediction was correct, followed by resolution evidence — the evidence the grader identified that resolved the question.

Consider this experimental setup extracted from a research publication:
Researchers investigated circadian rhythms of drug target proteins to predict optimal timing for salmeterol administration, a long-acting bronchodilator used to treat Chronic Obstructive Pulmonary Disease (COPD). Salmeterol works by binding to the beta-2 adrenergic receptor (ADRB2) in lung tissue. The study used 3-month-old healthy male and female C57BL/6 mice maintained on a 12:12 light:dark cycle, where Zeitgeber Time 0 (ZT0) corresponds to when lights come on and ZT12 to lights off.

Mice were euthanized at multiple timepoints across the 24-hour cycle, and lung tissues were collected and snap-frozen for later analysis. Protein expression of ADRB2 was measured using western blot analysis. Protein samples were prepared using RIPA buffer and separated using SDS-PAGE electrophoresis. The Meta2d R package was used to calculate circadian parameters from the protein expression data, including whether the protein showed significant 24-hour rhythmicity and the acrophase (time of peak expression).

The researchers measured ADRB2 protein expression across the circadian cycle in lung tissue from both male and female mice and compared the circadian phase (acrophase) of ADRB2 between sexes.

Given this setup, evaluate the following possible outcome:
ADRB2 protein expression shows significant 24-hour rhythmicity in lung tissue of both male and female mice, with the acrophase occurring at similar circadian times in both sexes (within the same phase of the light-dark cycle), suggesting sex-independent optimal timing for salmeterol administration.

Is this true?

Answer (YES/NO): NO